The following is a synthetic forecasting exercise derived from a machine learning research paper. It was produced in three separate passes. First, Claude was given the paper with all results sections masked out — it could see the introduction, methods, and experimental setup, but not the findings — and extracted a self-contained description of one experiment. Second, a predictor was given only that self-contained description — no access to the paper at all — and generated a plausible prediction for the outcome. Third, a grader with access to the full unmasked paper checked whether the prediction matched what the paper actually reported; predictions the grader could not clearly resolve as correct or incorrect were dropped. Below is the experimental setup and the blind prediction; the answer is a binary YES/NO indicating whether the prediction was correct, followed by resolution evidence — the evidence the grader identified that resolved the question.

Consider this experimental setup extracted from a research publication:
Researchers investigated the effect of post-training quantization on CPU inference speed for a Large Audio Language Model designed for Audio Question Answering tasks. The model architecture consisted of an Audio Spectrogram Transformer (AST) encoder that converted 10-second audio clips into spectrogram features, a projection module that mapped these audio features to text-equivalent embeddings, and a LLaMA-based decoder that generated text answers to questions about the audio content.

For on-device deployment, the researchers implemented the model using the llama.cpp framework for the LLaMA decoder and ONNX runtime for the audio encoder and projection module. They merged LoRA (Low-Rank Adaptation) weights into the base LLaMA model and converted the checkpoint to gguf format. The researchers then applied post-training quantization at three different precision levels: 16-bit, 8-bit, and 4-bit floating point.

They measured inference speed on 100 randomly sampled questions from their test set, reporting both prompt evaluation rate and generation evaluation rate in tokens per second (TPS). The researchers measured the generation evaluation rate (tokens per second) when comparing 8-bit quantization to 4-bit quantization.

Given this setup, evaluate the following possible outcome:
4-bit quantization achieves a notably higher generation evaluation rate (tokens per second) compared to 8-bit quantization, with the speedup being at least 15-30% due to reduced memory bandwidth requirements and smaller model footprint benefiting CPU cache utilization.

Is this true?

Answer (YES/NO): YES